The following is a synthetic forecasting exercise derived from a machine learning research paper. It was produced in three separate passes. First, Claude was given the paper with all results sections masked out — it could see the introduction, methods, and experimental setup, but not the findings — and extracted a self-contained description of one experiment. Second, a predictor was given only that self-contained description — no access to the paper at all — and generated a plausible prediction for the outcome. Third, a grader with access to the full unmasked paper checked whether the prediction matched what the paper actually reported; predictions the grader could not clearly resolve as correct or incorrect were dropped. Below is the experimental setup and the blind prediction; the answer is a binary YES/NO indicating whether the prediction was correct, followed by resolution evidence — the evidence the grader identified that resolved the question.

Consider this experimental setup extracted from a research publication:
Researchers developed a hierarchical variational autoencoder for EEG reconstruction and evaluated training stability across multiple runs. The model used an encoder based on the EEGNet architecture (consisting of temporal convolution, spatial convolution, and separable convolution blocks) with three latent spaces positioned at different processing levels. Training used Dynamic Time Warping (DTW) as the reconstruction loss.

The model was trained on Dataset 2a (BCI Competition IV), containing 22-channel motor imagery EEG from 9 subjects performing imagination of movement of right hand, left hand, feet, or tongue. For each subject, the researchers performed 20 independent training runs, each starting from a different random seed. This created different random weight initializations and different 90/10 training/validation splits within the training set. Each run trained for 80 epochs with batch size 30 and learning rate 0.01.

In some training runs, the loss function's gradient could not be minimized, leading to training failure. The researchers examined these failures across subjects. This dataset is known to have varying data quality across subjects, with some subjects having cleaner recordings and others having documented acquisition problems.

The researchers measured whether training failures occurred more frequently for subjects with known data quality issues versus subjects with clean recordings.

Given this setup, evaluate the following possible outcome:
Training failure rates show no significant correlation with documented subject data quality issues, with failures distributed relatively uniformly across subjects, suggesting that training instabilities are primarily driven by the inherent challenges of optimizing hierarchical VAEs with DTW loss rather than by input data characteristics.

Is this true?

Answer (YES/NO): NO